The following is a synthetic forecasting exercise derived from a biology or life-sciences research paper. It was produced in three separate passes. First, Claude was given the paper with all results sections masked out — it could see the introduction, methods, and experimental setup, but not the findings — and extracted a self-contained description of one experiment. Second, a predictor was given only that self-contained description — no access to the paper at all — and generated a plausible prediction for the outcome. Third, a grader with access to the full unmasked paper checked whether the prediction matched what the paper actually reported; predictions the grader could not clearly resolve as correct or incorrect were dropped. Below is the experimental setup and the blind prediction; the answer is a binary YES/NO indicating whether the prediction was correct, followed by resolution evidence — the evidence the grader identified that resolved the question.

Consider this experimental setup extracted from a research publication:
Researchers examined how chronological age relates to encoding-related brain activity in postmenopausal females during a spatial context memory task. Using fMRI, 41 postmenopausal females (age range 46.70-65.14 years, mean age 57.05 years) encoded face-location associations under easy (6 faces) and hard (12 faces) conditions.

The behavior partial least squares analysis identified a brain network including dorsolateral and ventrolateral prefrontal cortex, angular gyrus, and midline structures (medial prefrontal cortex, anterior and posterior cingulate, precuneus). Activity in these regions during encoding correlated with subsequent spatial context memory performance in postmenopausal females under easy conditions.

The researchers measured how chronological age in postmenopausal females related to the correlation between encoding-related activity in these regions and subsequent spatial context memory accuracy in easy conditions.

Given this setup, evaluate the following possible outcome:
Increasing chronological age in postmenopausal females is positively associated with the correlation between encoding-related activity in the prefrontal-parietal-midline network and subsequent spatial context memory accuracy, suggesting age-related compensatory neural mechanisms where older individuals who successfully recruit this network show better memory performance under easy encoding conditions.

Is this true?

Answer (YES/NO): NO